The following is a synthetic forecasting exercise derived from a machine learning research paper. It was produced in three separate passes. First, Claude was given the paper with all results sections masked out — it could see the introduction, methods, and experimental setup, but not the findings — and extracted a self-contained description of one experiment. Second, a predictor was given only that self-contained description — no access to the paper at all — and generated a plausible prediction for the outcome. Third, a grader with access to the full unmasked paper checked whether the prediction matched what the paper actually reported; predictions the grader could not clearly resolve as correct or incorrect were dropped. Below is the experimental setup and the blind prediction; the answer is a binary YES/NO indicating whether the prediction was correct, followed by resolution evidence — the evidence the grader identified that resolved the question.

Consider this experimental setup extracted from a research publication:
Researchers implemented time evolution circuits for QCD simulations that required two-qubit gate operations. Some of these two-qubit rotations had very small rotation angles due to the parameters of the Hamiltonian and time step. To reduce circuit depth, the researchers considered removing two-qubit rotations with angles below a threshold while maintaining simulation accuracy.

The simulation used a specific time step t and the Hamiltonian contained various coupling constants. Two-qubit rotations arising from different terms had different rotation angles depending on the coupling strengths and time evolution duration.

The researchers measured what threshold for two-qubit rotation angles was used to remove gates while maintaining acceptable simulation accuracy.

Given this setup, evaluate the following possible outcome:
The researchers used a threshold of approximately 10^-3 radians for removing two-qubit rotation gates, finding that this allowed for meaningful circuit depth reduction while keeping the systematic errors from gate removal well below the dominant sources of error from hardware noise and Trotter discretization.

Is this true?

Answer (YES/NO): NO